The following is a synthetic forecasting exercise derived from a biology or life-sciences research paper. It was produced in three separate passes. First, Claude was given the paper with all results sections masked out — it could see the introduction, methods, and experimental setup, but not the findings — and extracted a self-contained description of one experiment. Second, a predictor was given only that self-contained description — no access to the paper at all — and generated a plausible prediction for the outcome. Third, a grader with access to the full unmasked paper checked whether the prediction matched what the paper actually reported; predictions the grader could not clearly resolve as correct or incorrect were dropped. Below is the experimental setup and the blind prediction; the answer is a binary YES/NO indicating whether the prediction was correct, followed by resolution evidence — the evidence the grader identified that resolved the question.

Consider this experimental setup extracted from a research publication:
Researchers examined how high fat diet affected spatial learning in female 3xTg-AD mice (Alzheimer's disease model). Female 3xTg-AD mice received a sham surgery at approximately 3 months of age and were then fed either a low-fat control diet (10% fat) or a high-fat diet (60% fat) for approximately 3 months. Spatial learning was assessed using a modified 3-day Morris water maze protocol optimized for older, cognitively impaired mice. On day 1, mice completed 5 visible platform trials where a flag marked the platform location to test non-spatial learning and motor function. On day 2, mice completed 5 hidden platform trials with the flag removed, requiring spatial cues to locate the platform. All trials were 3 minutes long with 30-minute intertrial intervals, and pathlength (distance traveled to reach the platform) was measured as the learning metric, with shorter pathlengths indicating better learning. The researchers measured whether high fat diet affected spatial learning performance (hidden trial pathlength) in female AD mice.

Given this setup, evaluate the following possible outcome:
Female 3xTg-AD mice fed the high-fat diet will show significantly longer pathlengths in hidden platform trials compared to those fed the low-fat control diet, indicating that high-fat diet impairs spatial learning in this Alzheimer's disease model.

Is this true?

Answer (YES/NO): YES